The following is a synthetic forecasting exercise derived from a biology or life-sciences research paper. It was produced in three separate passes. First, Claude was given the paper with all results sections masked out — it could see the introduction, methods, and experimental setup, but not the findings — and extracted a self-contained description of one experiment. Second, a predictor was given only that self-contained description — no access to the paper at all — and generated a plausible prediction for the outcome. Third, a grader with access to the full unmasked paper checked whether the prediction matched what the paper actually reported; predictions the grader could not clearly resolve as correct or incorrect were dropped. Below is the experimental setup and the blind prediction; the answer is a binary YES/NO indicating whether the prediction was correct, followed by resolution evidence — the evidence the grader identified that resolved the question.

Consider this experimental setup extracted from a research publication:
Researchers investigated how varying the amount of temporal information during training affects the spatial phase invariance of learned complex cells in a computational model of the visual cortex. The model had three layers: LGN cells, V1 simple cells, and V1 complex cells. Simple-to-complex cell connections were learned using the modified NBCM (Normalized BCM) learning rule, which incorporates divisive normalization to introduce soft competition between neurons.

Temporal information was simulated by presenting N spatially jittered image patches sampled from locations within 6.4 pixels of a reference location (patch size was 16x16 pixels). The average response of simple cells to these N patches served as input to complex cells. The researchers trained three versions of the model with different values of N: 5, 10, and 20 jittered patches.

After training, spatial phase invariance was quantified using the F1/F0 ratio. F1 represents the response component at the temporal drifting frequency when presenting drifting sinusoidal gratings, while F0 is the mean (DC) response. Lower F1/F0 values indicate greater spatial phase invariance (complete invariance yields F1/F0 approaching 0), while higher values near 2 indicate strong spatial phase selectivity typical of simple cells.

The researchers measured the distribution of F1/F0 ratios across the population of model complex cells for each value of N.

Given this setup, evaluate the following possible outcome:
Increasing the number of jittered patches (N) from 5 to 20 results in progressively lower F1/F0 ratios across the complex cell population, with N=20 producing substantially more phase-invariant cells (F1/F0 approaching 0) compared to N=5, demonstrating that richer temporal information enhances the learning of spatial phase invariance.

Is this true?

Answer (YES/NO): YES